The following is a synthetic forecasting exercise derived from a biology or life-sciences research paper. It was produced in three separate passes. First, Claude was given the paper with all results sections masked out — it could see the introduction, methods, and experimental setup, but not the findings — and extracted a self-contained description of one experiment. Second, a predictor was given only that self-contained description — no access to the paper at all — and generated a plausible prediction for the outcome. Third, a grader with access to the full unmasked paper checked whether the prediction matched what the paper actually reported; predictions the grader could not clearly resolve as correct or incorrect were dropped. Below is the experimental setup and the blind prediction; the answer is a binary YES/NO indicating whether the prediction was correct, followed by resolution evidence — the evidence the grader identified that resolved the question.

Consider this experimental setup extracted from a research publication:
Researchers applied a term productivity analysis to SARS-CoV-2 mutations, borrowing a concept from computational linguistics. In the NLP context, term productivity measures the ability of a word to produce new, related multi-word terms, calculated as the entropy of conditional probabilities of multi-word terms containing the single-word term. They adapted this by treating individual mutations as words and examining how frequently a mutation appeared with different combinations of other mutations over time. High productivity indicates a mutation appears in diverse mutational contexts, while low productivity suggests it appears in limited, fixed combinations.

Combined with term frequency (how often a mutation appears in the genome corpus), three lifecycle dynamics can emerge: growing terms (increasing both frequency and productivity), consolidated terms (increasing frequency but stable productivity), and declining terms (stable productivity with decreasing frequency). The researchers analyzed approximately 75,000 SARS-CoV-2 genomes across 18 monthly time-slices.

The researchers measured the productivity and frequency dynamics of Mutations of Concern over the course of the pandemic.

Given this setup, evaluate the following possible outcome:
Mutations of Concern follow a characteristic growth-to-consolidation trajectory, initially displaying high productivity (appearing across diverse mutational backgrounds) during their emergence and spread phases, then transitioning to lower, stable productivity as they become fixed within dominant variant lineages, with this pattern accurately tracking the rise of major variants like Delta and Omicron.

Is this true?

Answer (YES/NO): NO